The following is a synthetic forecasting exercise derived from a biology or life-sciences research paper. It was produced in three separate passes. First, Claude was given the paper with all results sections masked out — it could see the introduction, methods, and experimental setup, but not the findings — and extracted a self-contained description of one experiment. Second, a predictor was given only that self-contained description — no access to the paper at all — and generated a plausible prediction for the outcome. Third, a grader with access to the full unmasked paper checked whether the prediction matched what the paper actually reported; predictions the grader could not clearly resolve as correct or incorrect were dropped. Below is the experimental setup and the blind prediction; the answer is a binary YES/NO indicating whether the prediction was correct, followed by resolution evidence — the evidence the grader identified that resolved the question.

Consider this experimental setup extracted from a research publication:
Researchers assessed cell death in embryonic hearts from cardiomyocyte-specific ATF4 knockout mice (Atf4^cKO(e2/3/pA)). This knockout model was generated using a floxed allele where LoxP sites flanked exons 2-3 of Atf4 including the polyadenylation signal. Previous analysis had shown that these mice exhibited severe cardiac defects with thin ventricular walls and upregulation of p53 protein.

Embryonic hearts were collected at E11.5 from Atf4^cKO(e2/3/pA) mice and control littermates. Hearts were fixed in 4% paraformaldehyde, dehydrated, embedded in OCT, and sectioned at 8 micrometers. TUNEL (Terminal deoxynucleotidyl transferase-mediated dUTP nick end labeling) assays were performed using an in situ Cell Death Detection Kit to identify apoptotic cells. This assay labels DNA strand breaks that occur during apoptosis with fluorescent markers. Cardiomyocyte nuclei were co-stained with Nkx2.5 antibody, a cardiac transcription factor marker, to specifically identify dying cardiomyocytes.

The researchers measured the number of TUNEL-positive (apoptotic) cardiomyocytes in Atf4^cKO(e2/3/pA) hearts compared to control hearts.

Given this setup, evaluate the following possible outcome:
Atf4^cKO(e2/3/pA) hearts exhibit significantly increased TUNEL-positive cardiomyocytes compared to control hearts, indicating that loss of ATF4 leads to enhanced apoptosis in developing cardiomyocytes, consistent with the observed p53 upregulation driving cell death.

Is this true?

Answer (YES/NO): NO